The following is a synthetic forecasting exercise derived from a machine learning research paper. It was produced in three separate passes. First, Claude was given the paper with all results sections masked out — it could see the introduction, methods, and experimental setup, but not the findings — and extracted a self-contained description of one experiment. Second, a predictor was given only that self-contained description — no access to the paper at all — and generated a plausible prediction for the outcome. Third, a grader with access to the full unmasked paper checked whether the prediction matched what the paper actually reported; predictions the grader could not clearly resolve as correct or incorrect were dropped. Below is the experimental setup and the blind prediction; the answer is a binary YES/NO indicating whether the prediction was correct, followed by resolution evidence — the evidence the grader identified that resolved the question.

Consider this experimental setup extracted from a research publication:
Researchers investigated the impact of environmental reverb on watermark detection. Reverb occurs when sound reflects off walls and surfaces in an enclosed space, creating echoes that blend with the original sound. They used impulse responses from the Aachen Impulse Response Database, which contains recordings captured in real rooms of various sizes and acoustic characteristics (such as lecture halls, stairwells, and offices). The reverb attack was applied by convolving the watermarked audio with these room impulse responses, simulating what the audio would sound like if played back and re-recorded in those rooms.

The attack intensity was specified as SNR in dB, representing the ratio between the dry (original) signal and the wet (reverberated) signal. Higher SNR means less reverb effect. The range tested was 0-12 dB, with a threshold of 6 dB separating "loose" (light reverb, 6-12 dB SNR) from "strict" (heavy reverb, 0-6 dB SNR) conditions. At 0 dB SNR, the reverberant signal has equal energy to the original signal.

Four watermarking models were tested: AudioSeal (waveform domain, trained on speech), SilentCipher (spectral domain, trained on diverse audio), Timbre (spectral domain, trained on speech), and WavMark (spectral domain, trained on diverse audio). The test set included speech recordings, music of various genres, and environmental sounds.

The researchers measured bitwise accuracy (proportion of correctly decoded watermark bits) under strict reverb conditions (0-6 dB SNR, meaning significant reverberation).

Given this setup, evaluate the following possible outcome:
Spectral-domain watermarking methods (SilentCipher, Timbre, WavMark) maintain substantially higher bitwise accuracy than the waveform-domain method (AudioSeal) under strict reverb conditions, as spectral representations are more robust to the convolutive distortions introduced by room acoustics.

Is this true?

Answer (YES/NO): NO